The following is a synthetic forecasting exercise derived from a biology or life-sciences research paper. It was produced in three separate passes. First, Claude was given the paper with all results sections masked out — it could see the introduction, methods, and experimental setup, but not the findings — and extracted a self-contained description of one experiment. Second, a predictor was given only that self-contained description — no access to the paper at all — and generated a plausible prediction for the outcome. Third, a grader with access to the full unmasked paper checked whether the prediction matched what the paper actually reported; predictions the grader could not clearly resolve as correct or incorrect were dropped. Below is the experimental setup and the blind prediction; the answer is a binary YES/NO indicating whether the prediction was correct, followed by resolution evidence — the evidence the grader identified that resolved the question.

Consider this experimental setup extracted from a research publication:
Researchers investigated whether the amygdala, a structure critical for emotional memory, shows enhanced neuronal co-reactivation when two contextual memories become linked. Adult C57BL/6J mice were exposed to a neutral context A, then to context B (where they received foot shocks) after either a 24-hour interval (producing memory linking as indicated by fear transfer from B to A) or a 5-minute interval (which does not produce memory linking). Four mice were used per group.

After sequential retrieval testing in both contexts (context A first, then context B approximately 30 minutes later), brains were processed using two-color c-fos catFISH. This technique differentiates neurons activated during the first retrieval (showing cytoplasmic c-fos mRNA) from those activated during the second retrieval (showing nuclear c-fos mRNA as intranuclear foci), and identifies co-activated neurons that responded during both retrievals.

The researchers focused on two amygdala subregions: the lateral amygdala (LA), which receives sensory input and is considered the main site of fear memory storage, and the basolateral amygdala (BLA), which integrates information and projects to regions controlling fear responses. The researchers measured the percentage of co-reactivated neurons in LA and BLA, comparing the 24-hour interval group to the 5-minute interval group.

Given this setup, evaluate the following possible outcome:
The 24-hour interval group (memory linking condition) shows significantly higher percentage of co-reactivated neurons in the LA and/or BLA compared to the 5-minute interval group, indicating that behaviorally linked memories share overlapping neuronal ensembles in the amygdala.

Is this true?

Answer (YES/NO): YES